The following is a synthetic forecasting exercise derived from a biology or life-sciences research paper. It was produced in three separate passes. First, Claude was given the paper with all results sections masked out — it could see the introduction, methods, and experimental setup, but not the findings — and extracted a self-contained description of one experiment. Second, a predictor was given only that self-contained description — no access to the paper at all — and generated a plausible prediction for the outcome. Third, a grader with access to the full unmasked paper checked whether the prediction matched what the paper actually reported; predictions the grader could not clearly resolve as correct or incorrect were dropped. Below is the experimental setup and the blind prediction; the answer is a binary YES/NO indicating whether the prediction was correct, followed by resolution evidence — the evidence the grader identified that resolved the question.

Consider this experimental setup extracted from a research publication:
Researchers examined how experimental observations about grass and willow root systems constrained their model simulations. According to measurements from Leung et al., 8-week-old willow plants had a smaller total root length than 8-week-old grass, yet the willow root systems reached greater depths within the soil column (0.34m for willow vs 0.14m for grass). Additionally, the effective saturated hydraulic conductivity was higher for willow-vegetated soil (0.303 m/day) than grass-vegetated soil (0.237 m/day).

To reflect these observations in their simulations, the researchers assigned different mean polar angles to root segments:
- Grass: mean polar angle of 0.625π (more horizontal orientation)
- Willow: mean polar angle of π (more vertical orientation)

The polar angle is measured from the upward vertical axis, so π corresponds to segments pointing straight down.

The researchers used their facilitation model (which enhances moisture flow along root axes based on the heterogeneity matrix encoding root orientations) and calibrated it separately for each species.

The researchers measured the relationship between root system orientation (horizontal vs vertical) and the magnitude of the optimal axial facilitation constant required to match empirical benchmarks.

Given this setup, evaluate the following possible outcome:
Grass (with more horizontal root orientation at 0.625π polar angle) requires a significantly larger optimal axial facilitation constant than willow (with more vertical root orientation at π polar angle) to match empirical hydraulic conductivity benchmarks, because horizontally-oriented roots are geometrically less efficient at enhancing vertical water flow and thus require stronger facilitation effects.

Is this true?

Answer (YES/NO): NO